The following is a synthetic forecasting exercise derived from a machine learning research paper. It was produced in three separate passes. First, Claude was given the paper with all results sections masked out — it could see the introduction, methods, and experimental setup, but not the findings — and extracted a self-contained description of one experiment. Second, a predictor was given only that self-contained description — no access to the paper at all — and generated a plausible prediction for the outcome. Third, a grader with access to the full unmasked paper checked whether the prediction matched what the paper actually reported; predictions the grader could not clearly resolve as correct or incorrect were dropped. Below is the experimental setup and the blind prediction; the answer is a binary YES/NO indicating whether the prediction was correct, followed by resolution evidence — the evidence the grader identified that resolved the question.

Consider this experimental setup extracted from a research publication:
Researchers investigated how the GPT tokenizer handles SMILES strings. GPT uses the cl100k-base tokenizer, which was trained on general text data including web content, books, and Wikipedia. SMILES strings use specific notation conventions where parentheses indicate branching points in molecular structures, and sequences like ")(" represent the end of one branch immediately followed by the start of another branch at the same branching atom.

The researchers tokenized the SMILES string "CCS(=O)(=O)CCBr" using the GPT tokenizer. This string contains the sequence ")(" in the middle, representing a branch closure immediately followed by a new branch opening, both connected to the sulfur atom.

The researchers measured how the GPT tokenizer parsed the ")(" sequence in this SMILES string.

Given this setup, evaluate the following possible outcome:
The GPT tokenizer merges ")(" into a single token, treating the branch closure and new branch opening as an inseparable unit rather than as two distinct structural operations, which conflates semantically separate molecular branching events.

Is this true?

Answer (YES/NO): YES